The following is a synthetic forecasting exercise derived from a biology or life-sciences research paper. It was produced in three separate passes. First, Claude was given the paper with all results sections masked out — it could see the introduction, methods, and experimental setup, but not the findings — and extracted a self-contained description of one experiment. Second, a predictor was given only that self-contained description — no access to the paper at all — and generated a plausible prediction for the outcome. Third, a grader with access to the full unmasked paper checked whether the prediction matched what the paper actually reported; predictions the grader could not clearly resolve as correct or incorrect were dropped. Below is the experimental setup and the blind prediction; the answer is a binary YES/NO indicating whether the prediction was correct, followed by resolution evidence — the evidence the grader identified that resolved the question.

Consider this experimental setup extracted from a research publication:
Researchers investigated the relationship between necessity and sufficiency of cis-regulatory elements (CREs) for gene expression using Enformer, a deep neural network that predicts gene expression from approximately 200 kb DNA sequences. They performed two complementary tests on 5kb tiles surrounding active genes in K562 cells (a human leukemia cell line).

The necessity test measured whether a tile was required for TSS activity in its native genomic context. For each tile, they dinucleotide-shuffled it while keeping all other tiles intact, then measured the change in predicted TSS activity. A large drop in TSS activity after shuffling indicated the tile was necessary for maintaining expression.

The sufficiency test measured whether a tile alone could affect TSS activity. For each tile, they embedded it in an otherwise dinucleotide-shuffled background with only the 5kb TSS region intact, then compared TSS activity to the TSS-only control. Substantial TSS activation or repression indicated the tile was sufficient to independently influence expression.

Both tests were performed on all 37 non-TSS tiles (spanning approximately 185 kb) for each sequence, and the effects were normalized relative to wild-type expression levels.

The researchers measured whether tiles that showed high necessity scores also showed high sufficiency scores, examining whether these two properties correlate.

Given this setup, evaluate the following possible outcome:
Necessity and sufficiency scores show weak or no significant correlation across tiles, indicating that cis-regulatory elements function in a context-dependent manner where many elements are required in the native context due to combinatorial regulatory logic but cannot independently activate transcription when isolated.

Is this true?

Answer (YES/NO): YES